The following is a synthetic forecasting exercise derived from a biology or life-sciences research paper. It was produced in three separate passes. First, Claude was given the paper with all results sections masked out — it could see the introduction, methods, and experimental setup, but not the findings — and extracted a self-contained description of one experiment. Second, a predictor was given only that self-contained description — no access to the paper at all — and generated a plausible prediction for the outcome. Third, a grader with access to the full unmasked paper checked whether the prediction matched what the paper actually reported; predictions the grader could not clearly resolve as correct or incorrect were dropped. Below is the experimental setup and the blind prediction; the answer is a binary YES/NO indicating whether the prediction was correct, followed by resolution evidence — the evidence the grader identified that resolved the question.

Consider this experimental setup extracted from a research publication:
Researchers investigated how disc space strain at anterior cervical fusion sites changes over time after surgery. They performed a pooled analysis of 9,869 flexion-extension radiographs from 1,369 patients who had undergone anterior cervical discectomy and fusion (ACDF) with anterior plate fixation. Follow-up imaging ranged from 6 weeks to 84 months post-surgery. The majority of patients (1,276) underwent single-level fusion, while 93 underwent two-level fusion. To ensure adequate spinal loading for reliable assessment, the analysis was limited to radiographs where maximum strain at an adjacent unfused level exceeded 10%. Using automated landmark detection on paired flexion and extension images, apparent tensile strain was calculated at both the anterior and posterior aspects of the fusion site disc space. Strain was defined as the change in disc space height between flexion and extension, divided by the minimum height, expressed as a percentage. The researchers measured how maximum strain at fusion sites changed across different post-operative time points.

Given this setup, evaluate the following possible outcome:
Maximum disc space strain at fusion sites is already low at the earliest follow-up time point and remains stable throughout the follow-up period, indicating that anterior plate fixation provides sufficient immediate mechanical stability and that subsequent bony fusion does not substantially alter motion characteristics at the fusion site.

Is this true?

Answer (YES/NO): NO